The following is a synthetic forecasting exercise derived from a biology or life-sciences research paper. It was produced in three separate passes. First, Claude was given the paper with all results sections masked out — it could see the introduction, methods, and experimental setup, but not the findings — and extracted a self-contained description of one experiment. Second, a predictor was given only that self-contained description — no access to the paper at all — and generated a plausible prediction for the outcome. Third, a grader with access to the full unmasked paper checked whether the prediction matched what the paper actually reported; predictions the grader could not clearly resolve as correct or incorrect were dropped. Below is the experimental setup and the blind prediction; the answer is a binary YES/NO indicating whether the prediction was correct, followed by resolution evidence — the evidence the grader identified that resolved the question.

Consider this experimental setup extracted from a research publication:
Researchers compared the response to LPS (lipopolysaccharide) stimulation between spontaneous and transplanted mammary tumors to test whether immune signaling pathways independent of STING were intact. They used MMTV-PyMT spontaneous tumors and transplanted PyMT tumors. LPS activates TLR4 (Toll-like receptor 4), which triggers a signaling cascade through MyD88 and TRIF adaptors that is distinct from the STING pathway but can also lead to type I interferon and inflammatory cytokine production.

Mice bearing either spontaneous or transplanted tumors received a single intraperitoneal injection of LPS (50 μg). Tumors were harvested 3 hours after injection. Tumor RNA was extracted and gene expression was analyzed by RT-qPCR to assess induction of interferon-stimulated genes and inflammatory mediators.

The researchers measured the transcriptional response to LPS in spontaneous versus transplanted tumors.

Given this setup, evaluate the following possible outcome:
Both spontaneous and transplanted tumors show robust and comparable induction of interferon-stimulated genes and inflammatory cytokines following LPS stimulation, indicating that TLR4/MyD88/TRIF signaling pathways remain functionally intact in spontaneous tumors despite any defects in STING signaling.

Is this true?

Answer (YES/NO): NO